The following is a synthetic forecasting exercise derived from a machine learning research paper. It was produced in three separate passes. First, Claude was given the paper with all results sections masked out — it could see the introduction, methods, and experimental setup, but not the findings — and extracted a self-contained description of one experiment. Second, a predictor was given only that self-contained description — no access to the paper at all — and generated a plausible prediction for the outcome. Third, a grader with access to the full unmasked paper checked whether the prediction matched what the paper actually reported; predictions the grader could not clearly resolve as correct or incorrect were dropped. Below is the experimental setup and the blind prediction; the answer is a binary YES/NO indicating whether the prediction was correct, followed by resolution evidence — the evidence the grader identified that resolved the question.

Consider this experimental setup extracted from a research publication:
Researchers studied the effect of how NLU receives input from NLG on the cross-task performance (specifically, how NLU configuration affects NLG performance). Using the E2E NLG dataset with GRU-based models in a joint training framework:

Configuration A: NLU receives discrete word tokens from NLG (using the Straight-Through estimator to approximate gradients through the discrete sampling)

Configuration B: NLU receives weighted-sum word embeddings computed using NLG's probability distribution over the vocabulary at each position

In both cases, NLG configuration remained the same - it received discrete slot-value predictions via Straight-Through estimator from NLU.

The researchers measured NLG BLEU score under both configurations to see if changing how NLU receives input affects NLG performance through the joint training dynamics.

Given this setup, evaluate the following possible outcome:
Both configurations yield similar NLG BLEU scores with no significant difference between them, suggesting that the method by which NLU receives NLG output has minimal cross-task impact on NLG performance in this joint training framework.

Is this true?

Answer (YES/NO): YES